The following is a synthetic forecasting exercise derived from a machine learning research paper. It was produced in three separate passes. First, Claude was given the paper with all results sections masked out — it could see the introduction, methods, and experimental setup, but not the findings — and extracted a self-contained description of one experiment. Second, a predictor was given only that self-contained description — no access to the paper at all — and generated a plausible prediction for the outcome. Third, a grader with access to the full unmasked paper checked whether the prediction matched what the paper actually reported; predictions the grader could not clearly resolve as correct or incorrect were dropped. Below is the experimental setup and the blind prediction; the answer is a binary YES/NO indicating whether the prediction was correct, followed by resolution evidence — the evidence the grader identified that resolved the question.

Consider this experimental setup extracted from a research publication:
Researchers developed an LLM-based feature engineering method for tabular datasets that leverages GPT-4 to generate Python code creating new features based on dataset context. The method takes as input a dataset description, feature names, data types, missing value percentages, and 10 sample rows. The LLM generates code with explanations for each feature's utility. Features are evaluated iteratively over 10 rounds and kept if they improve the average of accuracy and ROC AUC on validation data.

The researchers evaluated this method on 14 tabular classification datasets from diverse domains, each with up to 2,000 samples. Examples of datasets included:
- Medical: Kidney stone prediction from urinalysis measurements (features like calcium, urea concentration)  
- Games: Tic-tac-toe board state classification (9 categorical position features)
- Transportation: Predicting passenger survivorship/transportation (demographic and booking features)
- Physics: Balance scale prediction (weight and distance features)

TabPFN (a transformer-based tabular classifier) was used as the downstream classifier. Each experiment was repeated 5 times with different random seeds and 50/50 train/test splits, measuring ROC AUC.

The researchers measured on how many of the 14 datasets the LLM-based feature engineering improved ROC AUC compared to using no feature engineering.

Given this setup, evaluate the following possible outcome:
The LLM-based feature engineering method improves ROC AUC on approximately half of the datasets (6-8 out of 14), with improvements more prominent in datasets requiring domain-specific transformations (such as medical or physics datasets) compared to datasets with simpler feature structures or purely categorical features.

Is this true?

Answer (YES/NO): NO